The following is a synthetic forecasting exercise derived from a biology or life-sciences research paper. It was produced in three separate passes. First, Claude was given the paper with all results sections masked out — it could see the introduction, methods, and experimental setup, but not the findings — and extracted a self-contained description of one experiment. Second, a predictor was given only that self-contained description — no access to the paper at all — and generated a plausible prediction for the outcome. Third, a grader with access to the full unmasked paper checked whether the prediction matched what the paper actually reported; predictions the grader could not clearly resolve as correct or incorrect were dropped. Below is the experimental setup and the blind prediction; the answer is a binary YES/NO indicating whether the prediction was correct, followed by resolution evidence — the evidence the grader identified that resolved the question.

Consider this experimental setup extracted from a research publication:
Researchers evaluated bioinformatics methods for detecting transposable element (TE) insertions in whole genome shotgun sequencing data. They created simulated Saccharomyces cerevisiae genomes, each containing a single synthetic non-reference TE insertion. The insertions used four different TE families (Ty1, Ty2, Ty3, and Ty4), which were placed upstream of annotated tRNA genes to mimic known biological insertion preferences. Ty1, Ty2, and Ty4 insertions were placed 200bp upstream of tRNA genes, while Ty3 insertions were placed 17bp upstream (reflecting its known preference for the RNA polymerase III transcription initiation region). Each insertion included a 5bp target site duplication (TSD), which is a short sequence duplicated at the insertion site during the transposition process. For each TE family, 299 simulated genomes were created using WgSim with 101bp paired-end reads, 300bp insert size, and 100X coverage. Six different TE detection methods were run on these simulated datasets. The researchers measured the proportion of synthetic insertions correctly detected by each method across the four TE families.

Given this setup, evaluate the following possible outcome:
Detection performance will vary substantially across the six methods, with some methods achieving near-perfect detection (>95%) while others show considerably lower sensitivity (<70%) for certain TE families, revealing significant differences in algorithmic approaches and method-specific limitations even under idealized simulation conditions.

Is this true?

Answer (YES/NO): NO